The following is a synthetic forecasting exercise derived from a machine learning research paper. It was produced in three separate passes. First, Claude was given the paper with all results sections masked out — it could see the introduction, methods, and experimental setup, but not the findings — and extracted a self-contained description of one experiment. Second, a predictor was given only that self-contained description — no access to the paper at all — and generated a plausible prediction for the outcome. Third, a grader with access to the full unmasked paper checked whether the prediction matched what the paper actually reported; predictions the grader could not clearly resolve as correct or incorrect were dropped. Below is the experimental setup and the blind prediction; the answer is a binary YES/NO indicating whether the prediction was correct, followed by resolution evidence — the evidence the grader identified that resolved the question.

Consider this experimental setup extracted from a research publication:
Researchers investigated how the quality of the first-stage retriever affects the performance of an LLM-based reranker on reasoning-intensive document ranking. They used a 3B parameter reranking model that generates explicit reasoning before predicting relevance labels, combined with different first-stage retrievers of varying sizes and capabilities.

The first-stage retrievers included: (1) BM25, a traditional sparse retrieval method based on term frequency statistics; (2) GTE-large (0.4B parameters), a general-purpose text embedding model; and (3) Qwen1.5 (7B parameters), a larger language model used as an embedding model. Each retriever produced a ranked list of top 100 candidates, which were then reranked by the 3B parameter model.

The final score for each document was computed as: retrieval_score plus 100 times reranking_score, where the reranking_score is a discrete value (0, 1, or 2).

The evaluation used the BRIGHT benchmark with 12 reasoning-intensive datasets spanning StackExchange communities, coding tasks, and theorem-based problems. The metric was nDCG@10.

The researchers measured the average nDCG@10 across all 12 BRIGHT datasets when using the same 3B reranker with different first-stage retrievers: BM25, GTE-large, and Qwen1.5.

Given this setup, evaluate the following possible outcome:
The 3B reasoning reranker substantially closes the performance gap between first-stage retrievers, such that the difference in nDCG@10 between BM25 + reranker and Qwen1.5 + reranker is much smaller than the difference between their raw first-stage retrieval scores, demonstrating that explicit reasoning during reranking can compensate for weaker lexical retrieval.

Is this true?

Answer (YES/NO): NO